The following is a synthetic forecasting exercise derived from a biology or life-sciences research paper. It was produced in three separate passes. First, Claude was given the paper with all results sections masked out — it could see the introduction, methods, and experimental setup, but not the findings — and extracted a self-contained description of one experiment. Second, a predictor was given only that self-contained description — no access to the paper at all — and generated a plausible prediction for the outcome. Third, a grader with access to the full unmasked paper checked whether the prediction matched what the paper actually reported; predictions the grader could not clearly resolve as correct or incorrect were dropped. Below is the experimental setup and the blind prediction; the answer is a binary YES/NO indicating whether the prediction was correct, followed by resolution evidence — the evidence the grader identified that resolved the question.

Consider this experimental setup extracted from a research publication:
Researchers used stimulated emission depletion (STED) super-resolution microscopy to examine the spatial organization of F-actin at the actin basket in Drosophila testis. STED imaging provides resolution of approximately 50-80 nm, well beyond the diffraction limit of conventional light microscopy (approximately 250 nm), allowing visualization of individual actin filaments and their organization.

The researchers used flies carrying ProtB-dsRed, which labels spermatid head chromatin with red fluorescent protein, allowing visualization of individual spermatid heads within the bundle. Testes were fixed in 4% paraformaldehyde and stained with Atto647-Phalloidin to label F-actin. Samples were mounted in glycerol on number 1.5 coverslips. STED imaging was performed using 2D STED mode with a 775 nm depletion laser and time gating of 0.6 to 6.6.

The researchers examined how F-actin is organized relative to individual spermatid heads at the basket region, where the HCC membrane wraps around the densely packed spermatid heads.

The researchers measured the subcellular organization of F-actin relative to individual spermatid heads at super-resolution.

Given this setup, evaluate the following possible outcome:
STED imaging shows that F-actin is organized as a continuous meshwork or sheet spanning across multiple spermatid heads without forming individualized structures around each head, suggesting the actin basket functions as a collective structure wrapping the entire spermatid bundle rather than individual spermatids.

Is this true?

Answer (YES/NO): NO